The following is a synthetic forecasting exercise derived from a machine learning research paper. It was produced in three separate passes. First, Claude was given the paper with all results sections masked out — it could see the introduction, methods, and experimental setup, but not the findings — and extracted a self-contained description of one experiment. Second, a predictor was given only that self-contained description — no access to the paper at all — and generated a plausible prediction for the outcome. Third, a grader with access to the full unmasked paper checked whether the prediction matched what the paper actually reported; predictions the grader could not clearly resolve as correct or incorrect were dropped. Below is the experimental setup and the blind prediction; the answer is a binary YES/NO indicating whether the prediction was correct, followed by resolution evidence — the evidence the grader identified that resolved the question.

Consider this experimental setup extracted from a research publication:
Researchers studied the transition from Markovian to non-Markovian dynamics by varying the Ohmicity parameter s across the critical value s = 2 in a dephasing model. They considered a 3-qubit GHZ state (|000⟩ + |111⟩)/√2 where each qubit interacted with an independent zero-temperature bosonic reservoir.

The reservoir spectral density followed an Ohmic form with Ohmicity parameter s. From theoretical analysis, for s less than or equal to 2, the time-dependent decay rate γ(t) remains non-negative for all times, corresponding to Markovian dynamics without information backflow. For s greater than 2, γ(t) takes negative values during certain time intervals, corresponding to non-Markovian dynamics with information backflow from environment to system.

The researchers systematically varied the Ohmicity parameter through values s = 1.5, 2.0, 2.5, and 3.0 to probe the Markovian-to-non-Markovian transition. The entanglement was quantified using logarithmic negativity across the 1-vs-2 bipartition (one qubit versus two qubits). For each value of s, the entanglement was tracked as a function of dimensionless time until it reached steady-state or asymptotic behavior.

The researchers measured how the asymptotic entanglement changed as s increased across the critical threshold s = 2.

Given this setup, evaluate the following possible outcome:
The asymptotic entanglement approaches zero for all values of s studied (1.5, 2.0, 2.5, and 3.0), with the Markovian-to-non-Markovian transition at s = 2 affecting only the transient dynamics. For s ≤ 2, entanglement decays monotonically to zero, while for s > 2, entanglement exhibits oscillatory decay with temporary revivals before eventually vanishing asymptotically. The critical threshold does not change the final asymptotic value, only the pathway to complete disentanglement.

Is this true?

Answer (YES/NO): NO